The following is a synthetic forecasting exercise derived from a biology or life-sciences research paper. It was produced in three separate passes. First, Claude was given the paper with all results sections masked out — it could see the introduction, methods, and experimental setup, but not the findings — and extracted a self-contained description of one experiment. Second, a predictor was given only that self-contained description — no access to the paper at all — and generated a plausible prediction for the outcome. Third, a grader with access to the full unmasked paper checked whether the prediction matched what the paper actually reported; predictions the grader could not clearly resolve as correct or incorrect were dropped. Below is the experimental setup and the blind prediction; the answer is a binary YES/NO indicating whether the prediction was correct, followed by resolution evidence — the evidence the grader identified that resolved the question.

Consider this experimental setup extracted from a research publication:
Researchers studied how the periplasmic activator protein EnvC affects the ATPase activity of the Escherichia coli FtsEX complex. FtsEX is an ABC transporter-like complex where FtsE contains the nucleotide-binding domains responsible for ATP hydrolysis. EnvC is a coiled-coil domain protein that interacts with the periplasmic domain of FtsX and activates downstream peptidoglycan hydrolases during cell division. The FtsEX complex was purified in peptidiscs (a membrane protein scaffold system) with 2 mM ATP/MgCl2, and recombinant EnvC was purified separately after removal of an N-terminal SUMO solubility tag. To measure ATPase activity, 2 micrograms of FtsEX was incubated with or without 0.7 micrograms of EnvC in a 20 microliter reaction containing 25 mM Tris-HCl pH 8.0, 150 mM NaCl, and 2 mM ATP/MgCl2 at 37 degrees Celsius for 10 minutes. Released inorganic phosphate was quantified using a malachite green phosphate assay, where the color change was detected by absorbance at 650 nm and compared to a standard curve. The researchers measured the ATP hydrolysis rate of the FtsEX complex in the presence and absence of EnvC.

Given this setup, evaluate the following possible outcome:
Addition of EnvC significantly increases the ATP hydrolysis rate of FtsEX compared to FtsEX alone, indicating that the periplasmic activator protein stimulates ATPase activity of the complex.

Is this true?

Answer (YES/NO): YES